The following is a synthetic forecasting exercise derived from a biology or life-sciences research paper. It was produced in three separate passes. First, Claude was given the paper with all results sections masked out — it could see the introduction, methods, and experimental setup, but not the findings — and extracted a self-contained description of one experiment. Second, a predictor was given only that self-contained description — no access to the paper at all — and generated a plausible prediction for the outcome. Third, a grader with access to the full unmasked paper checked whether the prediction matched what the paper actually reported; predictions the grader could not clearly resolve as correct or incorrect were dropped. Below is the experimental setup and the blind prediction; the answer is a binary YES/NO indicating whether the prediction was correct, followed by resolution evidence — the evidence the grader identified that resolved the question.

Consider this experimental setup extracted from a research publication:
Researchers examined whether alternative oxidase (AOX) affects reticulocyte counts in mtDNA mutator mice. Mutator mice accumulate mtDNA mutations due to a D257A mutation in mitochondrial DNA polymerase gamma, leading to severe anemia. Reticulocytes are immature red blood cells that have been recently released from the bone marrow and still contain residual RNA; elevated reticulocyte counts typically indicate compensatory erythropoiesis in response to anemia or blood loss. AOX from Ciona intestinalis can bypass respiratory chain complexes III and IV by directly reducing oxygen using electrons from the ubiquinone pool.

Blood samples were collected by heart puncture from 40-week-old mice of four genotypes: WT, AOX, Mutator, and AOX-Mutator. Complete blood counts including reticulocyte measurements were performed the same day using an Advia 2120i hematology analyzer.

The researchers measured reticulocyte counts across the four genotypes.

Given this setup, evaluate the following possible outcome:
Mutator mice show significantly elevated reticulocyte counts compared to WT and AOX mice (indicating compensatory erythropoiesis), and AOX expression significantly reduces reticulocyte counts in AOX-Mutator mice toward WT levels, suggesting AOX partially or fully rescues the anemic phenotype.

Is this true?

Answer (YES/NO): YES